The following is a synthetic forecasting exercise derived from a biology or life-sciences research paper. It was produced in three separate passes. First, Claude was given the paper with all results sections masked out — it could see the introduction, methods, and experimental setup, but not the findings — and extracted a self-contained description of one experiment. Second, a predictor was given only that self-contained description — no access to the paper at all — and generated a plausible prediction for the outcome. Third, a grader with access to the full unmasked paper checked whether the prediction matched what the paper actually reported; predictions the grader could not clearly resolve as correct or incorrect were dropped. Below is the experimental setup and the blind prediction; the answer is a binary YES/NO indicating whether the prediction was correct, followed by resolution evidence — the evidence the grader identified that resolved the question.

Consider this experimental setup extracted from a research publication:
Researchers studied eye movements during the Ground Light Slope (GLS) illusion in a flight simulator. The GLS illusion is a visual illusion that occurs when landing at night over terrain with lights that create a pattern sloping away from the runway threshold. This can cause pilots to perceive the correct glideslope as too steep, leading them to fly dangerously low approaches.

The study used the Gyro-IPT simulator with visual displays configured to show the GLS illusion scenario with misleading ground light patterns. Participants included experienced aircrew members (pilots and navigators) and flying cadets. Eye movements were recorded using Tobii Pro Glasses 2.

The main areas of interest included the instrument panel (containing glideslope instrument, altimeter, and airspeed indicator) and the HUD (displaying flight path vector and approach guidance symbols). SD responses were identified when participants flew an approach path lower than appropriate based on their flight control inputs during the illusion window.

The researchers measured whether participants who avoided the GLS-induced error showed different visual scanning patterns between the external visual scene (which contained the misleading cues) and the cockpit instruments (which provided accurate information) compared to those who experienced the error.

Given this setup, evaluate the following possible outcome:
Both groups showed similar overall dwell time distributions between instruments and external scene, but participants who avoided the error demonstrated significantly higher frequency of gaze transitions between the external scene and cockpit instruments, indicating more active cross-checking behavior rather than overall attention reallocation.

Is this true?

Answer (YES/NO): NO